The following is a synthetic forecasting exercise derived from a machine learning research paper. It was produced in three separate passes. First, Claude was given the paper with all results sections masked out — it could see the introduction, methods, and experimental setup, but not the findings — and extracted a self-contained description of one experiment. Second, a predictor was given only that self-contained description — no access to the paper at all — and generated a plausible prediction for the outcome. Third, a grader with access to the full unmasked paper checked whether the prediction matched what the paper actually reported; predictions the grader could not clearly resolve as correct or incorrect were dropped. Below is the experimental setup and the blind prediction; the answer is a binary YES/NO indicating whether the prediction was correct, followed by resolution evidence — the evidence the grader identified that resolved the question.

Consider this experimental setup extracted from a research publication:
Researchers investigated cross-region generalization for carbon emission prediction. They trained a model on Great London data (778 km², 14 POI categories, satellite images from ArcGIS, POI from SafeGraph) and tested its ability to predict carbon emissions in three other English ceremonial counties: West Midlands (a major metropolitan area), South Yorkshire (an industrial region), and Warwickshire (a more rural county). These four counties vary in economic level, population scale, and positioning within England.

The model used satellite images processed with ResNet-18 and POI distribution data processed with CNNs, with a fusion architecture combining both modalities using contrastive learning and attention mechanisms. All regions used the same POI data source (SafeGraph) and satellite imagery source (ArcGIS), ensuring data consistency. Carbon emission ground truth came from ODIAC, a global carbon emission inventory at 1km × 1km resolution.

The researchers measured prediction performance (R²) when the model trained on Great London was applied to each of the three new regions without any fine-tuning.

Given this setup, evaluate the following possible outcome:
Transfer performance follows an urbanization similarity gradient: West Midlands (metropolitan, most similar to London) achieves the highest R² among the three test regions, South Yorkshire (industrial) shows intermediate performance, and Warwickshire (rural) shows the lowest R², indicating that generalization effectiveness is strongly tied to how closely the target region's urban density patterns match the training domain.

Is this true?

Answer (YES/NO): NO